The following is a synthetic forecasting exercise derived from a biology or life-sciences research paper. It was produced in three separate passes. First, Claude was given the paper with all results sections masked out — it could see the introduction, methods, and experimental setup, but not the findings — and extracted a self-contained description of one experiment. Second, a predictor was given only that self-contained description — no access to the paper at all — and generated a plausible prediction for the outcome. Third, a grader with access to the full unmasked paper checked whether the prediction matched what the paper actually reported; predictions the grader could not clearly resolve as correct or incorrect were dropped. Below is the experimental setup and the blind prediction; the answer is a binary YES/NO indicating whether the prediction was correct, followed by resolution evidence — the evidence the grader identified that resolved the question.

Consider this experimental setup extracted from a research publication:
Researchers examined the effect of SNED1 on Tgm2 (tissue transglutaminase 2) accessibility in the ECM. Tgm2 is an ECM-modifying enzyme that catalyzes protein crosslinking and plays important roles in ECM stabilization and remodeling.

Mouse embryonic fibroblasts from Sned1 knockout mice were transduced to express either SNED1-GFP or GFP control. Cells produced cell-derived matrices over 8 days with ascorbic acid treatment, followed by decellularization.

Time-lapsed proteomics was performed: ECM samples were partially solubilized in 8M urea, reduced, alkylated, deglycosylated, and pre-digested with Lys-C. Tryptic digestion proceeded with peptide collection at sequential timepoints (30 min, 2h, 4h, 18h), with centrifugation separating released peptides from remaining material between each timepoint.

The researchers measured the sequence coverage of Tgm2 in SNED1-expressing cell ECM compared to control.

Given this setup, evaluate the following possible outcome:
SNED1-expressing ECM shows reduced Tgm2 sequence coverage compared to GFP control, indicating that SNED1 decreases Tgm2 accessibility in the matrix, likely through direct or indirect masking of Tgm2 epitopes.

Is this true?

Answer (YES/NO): YES